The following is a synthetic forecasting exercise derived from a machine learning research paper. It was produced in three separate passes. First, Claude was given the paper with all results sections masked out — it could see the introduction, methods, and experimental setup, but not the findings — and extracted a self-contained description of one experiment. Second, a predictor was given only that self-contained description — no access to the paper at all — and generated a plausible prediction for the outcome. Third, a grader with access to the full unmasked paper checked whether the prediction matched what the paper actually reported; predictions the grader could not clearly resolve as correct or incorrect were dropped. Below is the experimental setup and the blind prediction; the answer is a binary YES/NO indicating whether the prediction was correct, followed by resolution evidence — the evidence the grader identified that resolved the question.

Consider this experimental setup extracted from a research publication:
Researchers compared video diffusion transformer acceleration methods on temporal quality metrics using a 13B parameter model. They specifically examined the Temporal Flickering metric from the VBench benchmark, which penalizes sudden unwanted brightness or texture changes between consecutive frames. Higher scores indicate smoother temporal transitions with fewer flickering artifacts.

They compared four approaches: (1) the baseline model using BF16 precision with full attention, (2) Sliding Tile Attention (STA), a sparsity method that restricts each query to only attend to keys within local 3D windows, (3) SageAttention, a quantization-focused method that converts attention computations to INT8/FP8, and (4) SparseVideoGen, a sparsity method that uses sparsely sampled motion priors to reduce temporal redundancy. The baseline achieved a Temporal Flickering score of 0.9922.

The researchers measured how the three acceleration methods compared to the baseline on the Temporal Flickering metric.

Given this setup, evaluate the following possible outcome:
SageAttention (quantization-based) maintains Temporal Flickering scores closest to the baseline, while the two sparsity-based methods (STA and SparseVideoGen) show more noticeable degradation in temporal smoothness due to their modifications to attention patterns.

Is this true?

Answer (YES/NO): NO